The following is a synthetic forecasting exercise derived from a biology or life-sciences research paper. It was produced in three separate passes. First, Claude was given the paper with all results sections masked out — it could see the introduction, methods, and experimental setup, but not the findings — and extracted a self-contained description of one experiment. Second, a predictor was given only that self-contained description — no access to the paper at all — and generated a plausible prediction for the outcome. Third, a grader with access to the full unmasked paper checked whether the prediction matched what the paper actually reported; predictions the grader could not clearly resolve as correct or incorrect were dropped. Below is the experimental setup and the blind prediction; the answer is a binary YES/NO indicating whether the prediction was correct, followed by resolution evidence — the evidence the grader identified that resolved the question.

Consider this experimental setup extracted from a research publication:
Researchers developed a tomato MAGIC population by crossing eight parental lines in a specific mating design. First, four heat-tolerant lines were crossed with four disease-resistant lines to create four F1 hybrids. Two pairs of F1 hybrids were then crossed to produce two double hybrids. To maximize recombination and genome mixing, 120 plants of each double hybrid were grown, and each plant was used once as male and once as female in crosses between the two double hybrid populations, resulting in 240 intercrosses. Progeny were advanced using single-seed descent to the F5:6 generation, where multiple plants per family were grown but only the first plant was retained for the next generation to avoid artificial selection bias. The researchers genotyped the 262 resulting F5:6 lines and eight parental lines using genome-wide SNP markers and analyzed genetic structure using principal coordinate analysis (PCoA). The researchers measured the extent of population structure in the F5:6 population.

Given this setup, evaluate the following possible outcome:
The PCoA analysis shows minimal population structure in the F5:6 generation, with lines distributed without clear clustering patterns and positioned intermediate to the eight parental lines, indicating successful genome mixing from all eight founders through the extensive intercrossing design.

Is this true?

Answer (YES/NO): NO